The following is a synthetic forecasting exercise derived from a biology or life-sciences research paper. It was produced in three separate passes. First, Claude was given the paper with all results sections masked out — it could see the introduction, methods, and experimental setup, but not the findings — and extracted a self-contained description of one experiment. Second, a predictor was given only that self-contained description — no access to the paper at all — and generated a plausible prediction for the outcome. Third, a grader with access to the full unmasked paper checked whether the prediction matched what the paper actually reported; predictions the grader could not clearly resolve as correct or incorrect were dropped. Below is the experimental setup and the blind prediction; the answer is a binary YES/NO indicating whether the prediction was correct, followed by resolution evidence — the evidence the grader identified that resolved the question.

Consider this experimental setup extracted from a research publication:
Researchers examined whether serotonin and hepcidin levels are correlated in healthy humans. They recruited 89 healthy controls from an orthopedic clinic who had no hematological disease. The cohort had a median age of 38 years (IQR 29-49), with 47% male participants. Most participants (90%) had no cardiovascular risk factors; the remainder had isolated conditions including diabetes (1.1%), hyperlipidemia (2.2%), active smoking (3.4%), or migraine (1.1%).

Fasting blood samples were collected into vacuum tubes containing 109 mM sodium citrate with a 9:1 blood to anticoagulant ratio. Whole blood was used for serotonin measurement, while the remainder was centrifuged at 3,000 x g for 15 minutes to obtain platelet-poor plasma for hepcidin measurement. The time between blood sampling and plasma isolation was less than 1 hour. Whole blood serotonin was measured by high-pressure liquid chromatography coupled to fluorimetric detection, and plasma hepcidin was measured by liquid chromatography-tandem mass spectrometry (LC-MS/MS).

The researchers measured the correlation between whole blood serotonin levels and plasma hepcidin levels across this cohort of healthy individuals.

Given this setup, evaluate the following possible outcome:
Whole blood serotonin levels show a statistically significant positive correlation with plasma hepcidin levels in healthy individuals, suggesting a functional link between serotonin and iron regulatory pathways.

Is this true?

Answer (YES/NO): NO